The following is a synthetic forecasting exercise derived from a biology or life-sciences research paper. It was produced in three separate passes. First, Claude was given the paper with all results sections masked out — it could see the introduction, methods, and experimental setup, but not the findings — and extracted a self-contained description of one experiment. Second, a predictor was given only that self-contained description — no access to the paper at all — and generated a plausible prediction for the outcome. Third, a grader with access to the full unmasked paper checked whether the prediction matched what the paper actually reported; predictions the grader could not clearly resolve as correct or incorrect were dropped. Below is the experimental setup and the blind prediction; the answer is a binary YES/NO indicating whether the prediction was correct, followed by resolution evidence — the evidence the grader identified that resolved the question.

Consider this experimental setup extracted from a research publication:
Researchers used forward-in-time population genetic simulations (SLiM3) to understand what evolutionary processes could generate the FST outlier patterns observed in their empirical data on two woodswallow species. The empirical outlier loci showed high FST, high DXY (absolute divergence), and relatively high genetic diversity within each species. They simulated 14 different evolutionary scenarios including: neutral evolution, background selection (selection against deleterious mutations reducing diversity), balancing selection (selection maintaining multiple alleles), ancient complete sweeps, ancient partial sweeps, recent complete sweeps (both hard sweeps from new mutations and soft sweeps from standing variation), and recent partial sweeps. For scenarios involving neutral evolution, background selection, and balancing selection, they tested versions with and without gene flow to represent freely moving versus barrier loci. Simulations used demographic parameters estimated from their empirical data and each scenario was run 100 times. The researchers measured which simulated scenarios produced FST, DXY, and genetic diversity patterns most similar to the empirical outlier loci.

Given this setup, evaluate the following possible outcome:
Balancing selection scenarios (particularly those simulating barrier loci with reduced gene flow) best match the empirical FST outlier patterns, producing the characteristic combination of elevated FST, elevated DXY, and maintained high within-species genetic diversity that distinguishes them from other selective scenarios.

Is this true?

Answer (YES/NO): NO